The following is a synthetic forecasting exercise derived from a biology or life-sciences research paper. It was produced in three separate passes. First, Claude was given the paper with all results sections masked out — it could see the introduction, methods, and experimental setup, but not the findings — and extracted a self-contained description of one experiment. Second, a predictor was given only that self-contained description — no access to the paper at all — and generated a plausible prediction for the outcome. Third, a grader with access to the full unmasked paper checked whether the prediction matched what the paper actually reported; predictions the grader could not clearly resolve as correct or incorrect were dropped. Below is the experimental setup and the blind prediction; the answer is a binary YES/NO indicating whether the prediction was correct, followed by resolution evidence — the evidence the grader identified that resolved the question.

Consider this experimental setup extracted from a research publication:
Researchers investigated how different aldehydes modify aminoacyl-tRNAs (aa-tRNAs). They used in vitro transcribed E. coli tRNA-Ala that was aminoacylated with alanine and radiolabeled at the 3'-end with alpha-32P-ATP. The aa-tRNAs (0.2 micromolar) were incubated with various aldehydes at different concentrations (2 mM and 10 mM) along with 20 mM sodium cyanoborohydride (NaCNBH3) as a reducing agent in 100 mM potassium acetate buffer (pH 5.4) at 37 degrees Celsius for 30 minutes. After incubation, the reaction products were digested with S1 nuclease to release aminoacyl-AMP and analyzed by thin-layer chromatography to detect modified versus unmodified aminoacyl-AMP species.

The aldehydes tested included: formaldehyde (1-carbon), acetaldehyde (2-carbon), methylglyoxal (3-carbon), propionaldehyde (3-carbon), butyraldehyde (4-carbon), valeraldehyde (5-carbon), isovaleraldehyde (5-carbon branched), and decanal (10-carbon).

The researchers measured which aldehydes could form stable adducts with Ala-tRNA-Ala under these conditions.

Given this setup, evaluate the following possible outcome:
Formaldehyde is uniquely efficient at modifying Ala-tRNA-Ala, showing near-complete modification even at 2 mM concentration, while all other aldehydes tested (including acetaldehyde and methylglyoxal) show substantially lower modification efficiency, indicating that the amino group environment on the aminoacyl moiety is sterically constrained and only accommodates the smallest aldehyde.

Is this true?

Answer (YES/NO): NO